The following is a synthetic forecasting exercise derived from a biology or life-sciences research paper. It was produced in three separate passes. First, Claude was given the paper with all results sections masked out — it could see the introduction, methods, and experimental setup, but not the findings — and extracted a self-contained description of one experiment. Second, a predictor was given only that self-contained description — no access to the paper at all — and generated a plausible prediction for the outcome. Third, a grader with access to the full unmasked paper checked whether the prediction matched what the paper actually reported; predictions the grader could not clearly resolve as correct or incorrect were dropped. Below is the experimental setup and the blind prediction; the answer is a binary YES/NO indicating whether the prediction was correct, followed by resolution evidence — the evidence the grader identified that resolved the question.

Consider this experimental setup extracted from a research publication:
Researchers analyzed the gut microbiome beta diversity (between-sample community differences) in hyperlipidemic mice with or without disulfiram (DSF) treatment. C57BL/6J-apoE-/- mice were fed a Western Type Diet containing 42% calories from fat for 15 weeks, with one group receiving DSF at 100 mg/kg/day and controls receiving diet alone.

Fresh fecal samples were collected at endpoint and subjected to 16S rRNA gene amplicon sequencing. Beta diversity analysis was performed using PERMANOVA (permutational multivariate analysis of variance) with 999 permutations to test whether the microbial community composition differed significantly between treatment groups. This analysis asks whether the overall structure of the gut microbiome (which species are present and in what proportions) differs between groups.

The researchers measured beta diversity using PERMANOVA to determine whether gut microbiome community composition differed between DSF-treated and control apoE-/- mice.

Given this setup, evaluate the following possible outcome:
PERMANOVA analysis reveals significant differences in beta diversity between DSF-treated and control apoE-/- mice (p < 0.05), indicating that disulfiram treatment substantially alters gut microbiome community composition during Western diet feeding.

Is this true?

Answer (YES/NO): YES